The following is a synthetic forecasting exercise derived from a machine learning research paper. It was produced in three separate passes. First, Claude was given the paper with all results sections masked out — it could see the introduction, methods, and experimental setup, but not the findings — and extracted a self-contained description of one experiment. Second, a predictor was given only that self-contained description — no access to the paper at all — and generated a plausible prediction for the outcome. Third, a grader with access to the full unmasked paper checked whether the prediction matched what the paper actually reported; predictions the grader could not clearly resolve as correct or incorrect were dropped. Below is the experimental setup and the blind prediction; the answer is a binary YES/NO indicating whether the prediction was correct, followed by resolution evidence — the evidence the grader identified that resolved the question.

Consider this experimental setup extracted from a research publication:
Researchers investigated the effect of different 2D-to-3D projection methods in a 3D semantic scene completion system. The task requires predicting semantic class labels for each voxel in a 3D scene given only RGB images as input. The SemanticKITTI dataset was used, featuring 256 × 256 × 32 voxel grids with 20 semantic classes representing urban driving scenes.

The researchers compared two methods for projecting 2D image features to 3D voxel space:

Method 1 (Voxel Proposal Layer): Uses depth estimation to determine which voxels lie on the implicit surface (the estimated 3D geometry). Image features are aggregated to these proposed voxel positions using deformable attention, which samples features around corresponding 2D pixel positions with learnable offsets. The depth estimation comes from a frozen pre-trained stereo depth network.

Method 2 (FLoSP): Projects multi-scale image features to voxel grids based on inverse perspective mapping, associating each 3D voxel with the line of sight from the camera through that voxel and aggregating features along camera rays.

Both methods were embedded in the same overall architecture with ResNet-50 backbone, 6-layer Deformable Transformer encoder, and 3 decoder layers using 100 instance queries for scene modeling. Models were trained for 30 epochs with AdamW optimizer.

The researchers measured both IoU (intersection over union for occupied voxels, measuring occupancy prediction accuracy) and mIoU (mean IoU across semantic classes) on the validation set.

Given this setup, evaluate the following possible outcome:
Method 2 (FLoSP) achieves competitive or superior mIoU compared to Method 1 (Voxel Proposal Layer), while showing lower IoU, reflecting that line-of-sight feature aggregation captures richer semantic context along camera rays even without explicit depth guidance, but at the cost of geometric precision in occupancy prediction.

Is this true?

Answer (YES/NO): NO